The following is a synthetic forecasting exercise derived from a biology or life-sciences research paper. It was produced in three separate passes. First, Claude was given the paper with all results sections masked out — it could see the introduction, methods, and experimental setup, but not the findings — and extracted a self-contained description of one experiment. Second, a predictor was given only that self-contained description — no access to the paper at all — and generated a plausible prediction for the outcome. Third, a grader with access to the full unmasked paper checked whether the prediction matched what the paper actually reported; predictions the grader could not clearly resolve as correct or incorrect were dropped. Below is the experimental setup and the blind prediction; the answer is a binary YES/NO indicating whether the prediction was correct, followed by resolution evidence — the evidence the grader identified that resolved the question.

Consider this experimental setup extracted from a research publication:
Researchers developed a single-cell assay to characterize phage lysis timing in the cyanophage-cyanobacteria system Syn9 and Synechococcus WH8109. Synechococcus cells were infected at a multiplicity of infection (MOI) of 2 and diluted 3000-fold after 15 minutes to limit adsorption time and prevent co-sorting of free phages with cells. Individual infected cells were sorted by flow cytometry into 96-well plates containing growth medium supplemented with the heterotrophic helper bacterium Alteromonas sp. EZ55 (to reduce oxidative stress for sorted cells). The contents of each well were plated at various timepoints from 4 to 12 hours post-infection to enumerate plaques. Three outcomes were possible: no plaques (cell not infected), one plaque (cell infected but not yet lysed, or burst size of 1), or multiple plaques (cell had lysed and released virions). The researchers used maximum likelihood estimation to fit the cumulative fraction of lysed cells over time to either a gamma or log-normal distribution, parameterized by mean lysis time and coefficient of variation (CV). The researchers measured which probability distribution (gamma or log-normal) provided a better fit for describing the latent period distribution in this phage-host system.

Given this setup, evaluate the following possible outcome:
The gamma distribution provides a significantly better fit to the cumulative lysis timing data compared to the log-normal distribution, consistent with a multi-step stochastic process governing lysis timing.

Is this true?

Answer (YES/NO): NO